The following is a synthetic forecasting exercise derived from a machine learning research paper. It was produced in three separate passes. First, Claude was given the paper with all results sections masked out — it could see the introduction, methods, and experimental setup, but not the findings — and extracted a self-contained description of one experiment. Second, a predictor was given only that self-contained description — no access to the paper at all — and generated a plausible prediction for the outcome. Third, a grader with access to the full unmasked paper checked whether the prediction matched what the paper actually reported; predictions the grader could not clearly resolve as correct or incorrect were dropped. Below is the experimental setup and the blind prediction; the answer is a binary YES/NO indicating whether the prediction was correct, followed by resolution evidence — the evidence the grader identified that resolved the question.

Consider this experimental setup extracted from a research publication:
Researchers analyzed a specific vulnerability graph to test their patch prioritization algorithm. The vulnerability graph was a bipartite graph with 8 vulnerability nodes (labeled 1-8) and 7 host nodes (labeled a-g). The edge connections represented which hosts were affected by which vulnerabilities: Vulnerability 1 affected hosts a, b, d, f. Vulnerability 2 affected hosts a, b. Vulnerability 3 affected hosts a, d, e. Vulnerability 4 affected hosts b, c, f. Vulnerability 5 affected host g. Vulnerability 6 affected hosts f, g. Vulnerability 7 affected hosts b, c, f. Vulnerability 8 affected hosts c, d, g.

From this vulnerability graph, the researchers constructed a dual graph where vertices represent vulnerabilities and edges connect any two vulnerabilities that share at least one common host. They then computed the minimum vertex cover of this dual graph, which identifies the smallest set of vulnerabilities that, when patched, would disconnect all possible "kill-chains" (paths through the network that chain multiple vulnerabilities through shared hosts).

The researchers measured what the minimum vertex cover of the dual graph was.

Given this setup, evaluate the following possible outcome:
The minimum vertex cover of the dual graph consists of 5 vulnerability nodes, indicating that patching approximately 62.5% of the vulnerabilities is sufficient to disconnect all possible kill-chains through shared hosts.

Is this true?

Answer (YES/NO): YES